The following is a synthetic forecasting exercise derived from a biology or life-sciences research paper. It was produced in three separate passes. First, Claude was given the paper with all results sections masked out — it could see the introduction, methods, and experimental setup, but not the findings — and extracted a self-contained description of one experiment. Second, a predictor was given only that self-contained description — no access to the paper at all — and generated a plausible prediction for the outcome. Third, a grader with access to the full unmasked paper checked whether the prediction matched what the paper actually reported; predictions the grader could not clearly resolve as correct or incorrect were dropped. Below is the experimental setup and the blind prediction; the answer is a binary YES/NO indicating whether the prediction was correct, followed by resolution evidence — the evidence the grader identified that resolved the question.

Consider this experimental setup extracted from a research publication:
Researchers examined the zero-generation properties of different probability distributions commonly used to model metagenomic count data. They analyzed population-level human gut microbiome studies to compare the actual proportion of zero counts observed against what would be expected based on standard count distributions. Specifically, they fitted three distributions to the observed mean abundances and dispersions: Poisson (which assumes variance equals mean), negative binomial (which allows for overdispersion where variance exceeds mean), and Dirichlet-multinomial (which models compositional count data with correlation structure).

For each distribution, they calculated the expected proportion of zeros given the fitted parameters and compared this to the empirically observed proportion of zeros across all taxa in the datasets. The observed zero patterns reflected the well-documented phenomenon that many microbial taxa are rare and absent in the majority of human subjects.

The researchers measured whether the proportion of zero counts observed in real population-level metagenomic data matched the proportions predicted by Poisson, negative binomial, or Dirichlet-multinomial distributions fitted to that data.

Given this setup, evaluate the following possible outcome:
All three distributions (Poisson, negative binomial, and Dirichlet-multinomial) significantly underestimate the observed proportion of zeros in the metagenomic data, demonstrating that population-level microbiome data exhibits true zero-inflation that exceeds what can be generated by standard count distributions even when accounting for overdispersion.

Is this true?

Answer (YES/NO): YES